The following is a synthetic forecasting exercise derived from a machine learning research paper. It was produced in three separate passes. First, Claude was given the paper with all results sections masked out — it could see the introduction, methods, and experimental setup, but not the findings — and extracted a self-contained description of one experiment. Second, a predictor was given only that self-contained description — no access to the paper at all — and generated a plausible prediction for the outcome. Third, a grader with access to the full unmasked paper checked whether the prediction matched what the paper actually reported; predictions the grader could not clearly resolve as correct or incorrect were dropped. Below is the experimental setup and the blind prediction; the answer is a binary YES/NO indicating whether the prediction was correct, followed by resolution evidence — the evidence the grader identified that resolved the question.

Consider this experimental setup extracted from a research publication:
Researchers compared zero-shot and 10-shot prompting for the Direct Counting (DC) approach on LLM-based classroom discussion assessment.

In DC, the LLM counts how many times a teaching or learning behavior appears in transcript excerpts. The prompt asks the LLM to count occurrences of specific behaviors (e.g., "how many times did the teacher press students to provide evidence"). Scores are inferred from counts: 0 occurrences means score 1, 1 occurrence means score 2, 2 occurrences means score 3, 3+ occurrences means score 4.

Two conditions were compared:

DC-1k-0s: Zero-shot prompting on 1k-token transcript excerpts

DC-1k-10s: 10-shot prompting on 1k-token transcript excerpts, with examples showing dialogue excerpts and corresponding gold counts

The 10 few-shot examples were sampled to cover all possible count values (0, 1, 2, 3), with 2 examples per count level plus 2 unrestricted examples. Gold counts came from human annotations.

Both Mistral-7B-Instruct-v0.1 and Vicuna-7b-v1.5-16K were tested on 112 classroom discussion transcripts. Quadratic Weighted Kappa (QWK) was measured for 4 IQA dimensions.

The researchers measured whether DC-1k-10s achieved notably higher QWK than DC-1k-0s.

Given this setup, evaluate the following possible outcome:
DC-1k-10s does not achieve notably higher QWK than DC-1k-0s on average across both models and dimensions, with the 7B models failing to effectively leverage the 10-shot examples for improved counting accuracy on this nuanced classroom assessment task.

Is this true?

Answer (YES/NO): YES